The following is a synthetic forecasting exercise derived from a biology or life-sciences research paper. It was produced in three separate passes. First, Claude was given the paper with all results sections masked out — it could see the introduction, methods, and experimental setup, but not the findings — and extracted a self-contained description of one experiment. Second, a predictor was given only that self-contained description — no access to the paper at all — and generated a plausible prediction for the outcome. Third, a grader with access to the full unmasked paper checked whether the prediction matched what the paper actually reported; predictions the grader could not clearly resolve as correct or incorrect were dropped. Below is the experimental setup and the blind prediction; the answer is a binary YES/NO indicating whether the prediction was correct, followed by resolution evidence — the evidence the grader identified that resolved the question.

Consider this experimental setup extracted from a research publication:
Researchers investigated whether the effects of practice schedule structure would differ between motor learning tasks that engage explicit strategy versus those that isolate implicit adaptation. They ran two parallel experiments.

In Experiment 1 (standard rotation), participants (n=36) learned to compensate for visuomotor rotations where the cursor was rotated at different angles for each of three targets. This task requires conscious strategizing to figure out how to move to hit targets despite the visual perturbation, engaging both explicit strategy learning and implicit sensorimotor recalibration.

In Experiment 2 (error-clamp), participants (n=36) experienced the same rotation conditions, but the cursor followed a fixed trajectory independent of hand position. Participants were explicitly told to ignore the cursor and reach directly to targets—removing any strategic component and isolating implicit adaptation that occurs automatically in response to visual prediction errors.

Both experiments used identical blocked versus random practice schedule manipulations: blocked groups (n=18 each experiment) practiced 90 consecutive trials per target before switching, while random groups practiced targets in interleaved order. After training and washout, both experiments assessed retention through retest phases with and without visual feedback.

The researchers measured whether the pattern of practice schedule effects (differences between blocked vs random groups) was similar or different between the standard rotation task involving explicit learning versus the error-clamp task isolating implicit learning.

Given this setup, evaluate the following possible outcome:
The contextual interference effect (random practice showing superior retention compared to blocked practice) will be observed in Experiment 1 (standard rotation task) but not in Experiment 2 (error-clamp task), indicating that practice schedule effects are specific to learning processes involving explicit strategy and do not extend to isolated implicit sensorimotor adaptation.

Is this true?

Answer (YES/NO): NO